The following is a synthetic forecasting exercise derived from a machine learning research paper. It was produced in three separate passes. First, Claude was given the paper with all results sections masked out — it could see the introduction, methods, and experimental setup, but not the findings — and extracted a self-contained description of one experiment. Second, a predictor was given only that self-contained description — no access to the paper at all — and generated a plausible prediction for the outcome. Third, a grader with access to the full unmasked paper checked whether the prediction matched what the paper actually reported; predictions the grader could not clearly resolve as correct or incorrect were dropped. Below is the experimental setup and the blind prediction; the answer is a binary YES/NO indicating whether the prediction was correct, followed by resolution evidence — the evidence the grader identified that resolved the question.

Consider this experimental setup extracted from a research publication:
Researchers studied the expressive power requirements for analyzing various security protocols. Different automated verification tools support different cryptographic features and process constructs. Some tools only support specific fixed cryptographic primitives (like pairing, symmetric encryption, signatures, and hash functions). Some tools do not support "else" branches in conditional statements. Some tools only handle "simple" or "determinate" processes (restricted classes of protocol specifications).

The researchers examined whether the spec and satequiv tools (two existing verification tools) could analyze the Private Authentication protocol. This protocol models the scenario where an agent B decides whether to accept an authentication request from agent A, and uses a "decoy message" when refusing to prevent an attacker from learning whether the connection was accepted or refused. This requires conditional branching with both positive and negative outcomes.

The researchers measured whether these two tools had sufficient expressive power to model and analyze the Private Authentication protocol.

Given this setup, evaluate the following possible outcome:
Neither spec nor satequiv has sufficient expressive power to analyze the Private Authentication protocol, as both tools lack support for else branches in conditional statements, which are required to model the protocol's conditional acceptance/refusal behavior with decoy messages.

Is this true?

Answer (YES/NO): NO